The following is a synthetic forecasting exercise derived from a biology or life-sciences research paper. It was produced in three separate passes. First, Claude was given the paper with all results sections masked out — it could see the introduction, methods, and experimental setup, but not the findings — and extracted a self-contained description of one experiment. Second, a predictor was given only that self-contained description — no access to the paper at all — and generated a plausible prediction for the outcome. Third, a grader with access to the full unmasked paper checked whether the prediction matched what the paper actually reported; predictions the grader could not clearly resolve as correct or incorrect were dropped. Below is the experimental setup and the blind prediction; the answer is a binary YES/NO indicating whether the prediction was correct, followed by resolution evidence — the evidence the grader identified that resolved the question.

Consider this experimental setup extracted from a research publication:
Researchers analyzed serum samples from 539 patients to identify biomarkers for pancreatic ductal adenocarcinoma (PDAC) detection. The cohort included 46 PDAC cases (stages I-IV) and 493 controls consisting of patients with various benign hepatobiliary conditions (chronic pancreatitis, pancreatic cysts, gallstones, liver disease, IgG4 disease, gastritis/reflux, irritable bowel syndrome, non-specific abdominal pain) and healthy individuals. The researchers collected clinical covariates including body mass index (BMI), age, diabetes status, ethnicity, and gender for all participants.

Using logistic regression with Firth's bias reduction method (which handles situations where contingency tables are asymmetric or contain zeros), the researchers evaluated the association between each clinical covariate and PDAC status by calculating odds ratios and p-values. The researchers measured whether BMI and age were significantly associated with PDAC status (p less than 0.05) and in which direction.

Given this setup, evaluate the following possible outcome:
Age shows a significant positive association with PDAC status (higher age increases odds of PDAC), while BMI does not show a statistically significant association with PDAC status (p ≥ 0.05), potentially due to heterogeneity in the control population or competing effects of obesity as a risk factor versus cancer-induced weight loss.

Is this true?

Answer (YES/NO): YES